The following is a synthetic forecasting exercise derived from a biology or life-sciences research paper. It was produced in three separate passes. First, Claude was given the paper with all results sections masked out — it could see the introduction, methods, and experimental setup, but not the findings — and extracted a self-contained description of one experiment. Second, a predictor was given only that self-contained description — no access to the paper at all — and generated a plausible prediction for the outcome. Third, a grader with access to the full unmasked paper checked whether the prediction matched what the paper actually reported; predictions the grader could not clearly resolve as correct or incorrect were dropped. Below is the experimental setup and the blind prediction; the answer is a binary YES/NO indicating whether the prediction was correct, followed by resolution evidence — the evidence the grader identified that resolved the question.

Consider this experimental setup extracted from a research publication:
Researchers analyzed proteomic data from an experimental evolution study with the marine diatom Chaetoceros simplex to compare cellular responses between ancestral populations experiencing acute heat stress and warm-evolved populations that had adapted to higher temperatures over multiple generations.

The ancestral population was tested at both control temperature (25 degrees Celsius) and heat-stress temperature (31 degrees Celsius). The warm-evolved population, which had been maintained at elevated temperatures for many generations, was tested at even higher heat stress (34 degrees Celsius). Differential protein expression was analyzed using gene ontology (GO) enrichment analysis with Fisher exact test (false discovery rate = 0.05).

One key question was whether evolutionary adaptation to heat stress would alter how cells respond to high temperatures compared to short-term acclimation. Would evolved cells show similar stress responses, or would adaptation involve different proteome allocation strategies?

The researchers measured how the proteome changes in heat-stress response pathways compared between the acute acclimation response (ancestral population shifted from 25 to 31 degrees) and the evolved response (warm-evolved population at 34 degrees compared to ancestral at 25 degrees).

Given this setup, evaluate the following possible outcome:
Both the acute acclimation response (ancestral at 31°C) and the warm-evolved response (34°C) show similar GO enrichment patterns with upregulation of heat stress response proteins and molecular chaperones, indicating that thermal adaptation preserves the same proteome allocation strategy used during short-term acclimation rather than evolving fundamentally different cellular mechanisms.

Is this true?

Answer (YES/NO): YES